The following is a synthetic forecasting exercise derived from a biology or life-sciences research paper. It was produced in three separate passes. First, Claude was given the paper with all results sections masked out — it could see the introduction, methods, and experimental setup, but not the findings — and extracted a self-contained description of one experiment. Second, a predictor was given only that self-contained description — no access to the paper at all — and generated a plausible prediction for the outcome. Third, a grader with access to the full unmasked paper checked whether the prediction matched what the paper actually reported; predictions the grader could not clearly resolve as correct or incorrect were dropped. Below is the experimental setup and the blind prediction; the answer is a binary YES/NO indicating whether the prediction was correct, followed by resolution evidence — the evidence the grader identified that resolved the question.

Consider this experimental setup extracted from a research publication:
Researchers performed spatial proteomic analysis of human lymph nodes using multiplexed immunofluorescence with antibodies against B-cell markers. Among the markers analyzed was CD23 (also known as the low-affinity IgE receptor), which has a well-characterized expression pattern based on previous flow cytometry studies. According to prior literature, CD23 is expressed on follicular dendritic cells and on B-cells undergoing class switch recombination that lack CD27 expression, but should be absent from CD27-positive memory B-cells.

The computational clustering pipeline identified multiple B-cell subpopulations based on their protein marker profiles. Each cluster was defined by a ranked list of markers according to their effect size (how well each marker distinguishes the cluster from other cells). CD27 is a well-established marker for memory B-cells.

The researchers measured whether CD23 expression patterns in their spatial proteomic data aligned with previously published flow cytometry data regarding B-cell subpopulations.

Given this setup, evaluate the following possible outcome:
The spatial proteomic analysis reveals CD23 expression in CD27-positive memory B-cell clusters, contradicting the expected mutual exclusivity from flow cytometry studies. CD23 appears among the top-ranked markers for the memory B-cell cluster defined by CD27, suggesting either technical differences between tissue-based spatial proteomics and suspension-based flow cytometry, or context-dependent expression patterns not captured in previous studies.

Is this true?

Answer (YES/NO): NO